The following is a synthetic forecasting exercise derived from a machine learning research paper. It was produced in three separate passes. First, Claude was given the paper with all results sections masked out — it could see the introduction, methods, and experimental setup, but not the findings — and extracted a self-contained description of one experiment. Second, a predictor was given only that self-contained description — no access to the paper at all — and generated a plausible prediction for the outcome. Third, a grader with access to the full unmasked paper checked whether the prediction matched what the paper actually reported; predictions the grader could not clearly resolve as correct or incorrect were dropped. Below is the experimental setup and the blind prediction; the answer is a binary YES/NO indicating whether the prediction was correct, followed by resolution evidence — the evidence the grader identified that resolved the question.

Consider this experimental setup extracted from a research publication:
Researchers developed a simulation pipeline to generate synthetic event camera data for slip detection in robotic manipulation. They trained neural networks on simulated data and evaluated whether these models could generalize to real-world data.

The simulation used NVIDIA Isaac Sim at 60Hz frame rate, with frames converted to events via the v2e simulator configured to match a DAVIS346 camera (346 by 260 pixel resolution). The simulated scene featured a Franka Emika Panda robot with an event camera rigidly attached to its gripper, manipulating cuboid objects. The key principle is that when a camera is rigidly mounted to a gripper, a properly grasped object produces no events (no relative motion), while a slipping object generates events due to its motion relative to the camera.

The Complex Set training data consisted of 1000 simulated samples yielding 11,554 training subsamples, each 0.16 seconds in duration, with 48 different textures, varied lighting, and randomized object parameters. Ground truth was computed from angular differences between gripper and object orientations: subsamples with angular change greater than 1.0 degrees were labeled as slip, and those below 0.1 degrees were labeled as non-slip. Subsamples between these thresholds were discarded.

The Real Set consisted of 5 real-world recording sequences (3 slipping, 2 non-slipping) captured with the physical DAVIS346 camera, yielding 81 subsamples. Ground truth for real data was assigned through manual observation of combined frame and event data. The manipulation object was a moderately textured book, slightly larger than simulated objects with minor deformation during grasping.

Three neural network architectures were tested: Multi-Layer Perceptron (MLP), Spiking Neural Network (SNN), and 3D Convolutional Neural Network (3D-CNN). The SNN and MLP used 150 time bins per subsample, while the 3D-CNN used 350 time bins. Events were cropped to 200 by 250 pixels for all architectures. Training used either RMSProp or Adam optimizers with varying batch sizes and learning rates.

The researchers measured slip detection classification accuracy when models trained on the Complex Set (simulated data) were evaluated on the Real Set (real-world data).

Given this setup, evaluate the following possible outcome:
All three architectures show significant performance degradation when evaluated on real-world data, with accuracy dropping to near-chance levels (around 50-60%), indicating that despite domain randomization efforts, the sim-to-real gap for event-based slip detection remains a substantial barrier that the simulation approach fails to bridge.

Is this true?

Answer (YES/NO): NO